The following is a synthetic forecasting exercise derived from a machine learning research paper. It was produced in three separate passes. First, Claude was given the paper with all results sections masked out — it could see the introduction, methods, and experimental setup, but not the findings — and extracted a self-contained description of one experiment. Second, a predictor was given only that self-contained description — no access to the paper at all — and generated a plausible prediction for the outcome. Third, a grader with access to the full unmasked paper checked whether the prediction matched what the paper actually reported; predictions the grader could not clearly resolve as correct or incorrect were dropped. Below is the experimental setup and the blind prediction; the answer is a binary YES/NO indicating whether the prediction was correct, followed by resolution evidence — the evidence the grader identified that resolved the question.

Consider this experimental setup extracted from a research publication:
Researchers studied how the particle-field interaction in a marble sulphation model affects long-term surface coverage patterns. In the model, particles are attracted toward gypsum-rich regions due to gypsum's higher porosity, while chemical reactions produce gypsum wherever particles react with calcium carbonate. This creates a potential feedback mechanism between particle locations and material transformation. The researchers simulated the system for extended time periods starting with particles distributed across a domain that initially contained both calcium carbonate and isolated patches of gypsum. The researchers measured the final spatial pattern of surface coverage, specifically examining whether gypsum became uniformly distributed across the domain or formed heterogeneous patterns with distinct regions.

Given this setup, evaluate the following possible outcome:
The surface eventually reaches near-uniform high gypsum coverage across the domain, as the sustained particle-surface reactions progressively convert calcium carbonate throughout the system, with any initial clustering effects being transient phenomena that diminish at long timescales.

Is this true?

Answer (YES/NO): NO